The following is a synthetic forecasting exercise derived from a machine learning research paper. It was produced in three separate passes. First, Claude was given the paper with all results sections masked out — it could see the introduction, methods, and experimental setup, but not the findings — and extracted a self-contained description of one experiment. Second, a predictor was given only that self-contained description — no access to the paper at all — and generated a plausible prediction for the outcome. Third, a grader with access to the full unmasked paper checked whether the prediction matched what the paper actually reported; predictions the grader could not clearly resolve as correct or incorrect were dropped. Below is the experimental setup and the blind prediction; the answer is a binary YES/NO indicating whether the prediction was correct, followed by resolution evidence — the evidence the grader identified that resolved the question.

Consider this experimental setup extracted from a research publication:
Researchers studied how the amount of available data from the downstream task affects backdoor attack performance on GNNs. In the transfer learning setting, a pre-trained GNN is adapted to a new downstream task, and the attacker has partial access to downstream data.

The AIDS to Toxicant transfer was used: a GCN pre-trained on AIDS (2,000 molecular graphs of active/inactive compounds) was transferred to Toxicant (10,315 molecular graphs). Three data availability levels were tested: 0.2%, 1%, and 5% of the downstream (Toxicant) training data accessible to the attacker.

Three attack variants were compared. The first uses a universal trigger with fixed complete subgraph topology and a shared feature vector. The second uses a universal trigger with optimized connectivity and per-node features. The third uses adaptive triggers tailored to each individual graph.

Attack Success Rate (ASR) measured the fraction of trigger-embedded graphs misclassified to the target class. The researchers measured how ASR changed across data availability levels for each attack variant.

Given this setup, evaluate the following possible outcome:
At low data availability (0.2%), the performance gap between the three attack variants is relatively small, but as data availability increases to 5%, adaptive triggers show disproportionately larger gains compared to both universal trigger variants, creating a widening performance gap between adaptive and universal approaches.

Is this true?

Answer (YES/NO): NO